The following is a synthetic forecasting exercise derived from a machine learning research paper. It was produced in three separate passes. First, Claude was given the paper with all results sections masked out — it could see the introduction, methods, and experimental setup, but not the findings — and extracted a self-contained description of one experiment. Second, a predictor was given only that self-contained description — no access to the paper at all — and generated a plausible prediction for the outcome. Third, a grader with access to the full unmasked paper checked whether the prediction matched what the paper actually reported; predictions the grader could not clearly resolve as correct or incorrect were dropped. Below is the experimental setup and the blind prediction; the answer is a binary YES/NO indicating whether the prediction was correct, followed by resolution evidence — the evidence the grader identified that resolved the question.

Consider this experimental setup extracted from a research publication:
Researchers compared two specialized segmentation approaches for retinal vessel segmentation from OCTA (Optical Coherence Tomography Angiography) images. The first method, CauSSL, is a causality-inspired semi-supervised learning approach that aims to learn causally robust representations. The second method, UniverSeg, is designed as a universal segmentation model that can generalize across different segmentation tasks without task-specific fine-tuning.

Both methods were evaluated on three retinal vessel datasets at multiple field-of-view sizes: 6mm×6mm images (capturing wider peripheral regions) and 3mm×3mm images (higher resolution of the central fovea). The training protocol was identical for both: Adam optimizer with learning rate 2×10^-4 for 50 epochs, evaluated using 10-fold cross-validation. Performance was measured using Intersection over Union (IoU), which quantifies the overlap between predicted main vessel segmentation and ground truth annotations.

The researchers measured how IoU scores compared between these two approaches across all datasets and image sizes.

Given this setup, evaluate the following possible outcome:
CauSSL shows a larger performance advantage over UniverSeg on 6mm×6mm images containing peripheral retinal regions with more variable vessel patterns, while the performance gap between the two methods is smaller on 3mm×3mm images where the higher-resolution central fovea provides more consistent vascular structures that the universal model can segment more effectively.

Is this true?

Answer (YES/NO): NO